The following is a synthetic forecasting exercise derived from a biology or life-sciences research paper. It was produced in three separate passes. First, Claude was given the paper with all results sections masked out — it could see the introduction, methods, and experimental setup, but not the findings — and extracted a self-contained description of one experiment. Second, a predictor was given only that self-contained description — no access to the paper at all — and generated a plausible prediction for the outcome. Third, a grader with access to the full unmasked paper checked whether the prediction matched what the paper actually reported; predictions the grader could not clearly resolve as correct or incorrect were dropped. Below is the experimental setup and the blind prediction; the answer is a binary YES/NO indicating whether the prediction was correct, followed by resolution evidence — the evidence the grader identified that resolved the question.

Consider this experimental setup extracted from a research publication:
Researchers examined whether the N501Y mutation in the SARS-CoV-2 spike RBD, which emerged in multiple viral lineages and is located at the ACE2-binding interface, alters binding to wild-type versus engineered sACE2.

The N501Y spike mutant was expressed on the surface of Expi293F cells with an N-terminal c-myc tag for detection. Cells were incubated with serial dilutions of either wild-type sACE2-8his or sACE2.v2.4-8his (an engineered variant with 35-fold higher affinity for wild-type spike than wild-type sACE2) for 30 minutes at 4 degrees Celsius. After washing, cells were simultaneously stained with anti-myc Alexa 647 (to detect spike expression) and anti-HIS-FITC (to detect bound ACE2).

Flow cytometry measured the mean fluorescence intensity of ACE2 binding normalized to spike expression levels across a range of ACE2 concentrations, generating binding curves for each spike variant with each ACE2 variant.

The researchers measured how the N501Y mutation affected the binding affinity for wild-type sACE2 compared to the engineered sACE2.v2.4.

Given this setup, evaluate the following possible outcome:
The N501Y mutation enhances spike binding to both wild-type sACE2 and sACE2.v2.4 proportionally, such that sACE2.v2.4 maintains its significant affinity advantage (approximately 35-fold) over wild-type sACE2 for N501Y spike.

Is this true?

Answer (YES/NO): NO